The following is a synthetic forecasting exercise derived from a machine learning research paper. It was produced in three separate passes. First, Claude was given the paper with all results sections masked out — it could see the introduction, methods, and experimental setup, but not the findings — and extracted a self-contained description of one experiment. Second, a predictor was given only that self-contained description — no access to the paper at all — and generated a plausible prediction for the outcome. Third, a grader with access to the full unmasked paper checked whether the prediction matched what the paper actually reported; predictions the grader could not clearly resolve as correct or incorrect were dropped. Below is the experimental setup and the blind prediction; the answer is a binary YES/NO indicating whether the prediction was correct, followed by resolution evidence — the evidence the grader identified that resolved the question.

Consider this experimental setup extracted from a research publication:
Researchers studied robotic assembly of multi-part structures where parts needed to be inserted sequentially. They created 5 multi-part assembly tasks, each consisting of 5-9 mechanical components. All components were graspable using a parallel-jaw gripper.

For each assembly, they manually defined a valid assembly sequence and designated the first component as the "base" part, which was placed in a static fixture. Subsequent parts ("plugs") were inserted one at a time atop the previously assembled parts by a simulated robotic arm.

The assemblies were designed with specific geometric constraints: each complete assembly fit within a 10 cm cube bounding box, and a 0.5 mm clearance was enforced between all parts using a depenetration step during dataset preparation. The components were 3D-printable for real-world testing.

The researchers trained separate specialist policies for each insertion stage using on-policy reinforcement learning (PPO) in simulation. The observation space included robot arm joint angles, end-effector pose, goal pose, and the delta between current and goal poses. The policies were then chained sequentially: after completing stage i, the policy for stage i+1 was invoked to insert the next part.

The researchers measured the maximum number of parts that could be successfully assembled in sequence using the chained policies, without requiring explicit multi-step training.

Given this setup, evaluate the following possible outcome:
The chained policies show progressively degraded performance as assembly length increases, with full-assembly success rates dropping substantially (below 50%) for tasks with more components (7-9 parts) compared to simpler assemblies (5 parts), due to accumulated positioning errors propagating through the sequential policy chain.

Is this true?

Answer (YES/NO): NO